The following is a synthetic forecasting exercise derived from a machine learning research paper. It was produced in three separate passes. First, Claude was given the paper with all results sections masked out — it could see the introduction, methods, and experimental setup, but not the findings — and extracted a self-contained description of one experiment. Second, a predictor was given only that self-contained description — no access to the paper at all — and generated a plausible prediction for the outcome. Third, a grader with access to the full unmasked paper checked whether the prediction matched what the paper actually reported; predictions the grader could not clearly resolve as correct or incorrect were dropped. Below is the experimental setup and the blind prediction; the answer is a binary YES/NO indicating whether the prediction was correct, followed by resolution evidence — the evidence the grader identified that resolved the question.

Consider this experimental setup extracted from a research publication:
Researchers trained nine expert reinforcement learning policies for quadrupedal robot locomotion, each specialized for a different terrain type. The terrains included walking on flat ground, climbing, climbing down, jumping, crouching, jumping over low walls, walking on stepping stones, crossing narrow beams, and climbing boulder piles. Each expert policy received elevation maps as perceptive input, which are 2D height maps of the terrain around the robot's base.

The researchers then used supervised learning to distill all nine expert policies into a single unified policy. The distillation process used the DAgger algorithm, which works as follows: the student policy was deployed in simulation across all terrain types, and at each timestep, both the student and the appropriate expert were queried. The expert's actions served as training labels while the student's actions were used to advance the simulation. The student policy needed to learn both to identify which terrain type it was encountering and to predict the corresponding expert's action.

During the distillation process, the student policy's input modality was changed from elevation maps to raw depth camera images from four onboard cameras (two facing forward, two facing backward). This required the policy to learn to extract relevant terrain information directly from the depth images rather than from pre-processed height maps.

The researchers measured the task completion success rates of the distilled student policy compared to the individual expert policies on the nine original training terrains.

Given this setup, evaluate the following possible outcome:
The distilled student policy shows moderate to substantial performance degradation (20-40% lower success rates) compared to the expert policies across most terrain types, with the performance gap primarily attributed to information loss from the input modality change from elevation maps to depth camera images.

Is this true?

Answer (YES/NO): NO